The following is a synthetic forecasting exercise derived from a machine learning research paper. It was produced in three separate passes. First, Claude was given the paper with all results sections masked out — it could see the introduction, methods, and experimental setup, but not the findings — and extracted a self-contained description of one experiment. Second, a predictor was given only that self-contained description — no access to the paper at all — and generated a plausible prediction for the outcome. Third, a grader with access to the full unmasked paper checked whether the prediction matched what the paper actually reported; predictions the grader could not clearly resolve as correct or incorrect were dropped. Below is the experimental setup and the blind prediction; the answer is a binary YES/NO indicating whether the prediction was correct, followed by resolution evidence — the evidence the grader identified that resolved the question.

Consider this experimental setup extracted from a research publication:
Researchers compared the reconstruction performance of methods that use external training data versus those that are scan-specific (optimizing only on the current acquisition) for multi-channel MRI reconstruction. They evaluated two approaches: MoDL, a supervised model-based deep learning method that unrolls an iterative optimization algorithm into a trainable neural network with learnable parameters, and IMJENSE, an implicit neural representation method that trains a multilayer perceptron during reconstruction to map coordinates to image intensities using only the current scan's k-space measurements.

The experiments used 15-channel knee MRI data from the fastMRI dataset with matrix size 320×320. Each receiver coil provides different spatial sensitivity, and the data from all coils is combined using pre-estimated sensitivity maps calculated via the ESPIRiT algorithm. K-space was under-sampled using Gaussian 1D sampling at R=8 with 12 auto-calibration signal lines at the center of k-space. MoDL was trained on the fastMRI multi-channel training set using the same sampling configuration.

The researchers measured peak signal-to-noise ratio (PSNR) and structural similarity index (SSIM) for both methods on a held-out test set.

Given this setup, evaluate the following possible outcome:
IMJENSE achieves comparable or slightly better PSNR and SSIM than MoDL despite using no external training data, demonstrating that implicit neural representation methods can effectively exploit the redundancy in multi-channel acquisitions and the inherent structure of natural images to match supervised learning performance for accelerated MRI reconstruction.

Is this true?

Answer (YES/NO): NO